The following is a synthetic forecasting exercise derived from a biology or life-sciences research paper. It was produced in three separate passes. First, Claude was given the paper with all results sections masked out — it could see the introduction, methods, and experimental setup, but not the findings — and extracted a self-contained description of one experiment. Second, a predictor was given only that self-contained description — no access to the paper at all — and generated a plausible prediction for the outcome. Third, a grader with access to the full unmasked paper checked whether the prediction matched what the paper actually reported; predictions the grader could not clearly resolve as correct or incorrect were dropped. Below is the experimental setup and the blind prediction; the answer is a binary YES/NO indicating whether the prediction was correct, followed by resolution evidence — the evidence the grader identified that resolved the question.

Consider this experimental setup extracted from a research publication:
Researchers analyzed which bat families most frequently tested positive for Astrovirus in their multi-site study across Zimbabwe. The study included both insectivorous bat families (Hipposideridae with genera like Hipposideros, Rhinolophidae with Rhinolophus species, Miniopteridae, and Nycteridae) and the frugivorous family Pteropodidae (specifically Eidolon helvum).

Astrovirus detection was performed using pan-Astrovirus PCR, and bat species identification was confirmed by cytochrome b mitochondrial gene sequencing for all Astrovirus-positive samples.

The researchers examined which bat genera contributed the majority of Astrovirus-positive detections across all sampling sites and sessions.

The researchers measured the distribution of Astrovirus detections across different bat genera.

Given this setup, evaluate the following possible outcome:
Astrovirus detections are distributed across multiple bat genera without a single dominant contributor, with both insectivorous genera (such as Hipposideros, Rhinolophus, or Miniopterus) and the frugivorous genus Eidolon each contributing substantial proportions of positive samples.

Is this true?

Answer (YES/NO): NO